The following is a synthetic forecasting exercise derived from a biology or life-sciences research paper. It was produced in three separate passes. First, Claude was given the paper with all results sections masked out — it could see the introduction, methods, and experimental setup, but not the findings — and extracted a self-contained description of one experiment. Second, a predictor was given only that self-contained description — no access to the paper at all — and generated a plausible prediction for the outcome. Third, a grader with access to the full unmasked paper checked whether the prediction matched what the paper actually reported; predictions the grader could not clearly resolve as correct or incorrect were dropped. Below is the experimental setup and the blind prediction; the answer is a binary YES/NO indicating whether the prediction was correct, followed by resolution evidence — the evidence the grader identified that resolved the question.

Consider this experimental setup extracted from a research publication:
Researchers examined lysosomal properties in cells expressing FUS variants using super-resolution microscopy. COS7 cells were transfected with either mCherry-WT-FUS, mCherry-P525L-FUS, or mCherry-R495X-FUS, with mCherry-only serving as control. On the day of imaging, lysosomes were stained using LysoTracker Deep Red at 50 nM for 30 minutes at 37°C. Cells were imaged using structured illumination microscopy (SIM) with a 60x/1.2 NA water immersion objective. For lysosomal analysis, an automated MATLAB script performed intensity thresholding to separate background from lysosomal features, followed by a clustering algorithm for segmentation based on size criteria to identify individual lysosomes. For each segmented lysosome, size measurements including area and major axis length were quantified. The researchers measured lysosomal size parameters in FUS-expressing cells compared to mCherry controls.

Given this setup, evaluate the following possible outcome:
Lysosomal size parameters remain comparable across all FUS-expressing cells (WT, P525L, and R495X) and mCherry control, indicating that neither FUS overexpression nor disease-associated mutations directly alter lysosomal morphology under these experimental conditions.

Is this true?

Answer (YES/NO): NO